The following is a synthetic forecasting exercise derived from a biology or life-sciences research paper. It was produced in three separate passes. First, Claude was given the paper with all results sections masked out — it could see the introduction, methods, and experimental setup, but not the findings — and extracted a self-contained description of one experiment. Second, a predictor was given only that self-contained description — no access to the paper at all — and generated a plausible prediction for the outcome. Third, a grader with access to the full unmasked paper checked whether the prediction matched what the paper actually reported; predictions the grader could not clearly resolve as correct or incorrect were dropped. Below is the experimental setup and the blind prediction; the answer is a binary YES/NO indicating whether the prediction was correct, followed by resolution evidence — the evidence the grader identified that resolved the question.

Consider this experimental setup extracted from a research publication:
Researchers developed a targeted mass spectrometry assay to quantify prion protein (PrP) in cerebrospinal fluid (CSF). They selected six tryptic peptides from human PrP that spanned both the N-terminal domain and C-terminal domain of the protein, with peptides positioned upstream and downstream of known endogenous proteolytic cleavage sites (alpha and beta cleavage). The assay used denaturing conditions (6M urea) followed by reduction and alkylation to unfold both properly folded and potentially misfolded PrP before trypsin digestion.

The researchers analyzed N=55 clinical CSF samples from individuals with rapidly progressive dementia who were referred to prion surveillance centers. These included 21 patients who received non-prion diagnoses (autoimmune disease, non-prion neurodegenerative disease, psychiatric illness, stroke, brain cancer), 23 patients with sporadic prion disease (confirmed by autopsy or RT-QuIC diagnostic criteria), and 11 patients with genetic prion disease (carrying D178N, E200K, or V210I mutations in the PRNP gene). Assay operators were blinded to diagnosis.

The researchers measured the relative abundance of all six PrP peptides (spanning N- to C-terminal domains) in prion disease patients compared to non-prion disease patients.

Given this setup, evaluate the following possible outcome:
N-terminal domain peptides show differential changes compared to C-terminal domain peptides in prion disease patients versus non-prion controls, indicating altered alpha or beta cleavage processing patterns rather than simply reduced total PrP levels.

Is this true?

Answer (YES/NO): NO